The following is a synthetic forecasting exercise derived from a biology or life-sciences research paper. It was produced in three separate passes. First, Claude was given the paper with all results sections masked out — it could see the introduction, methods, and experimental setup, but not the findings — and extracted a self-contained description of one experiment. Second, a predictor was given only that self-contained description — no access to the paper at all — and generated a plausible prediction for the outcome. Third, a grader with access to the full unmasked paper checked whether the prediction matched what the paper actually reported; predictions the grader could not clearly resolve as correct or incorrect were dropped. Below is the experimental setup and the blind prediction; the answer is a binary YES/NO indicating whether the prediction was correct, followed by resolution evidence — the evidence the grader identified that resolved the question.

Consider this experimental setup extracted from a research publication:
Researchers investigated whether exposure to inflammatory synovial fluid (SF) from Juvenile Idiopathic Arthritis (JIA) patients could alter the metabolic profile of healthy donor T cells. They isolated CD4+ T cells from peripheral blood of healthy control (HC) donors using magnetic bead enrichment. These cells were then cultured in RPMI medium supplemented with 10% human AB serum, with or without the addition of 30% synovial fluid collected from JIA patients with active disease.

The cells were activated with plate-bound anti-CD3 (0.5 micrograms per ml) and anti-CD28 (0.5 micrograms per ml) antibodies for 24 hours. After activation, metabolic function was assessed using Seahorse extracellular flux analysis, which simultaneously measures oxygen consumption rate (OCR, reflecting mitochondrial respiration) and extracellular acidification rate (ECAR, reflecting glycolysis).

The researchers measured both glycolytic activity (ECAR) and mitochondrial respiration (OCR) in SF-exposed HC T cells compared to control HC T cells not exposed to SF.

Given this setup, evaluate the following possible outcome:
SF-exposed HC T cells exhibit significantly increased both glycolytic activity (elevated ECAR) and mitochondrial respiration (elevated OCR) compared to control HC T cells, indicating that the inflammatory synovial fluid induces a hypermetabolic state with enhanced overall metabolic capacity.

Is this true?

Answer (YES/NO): NO